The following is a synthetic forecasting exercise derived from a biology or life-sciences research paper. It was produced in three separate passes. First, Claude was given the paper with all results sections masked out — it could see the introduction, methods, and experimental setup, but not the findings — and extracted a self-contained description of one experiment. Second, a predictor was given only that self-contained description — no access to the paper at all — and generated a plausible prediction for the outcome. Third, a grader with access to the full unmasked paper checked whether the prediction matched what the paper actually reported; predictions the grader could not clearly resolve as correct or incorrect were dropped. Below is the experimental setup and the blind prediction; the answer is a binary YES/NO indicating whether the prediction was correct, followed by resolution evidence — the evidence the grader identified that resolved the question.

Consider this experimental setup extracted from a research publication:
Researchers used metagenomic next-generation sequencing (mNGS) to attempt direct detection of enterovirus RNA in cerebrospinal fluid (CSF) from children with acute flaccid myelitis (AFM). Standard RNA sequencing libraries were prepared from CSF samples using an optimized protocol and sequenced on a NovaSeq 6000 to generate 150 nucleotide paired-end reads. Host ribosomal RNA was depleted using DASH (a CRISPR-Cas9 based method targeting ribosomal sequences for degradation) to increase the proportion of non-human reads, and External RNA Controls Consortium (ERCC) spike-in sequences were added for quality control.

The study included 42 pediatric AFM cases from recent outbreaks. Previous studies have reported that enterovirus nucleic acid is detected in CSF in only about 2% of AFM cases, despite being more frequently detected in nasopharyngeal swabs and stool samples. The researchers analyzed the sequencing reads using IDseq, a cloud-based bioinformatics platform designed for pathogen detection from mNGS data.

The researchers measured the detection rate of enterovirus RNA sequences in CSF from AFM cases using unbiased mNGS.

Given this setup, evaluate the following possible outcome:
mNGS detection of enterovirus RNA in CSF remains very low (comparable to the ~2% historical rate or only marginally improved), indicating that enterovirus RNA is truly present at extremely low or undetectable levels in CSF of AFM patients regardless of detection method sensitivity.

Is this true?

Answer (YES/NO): YES